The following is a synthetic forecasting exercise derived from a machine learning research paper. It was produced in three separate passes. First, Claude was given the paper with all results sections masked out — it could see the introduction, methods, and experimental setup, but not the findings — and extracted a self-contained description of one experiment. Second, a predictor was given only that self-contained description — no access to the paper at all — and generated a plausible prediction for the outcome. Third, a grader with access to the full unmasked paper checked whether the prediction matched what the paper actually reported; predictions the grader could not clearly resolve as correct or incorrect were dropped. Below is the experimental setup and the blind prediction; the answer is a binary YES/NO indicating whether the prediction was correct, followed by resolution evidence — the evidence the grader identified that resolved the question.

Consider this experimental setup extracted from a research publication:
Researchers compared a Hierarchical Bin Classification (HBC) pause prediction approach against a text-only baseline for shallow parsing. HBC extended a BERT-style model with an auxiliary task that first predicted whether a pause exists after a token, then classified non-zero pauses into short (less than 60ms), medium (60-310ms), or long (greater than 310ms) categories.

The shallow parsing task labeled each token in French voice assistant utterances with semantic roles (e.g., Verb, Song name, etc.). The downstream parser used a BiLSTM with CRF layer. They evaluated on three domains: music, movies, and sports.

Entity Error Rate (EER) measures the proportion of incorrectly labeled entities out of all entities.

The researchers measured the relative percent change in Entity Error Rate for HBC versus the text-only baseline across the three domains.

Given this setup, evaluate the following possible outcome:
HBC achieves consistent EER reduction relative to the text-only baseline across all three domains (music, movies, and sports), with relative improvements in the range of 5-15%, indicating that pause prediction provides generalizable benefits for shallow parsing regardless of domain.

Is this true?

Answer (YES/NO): NO